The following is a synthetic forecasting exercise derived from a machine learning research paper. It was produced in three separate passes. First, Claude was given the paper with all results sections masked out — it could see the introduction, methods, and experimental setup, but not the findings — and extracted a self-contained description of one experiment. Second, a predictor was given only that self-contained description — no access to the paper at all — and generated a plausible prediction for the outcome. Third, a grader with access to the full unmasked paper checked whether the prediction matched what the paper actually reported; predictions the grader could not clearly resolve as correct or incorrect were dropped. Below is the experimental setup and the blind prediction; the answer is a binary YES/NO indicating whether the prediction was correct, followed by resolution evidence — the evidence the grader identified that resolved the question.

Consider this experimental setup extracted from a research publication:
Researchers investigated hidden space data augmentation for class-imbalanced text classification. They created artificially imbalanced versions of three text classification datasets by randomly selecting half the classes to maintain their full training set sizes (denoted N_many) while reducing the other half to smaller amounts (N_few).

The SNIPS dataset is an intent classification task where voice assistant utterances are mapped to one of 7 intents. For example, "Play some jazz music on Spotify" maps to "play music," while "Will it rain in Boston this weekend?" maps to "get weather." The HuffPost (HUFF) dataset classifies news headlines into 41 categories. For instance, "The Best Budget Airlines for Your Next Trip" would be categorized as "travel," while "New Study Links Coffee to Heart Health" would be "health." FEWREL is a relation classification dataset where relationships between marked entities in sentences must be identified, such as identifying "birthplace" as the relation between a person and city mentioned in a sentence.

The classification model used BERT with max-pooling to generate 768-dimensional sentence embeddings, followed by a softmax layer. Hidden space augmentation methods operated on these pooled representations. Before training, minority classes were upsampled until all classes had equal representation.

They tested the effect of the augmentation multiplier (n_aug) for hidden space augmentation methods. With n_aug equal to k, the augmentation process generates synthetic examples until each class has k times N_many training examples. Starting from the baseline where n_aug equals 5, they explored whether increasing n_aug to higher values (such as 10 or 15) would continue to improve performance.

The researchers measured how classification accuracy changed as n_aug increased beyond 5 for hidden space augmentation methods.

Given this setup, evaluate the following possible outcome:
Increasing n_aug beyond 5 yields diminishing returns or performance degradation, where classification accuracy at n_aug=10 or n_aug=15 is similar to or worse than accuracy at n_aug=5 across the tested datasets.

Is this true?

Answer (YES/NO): NO